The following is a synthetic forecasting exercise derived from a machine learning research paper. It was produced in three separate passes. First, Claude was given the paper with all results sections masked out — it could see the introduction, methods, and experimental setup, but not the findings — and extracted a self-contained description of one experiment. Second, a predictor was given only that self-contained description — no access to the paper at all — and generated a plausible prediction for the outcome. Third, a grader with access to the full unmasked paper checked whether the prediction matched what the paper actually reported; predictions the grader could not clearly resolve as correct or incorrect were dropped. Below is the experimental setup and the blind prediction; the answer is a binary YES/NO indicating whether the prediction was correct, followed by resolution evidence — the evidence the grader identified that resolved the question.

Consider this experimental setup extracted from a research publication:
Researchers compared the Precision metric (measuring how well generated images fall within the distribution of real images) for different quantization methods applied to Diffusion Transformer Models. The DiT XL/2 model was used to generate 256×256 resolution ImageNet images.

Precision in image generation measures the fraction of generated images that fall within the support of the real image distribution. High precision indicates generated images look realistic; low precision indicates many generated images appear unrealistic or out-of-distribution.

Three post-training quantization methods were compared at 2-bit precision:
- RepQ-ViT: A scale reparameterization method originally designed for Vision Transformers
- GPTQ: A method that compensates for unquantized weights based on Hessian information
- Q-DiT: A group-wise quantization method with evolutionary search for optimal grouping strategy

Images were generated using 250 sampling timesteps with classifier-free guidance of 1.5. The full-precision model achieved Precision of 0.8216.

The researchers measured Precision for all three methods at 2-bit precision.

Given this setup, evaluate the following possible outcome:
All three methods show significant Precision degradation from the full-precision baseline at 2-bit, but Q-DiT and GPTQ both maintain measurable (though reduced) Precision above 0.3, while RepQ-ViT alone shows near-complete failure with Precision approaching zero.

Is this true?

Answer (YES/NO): NO